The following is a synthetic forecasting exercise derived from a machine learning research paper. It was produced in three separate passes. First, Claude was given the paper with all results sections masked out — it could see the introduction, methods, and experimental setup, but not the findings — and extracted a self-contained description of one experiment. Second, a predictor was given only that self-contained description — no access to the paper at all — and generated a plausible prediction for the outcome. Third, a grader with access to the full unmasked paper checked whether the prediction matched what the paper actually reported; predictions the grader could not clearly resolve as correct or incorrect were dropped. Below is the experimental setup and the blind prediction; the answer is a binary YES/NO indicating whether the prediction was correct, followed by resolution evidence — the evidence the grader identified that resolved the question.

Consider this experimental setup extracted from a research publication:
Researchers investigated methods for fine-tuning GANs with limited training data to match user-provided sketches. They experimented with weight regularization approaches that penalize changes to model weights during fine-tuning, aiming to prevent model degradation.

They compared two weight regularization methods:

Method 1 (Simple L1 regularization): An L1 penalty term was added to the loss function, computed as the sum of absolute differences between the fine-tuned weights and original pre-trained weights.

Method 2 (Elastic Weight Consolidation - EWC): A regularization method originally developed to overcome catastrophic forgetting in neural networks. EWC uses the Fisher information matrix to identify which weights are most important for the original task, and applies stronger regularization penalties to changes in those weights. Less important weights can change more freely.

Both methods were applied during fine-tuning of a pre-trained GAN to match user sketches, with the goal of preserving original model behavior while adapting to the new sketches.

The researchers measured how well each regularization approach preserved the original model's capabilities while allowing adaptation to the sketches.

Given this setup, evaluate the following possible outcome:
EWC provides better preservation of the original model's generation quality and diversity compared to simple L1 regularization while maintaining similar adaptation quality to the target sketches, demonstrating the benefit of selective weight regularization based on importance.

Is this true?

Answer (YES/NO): NO